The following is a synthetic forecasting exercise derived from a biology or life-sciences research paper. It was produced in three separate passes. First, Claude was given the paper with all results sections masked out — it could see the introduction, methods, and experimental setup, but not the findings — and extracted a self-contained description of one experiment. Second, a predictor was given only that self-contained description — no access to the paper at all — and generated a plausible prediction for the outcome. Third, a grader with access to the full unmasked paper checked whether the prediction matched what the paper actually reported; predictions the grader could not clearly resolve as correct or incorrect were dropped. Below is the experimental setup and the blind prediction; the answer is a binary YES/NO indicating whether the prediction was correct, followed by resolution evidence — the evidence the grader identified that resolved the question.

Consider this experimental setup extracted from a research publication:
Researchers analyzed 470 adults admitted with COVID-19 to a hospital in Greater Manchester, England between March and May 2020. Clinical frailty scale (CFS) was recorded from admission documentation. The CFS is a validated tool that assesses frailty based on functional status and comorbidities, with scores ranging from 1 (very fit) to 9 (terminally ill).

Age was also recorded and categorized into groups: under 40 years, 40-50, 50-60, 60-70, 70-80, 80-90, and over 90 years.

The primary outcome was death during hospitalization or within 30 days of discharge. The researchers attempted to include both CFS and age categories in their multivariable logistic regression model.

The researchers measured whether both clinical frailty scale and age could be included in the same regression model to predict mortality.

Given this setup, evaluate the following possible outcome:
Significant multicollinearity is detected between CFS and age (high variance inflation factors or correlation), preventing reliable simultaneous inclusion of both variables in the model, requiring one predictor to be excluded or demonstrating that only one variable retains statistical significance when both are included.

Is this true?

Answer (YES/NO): YES